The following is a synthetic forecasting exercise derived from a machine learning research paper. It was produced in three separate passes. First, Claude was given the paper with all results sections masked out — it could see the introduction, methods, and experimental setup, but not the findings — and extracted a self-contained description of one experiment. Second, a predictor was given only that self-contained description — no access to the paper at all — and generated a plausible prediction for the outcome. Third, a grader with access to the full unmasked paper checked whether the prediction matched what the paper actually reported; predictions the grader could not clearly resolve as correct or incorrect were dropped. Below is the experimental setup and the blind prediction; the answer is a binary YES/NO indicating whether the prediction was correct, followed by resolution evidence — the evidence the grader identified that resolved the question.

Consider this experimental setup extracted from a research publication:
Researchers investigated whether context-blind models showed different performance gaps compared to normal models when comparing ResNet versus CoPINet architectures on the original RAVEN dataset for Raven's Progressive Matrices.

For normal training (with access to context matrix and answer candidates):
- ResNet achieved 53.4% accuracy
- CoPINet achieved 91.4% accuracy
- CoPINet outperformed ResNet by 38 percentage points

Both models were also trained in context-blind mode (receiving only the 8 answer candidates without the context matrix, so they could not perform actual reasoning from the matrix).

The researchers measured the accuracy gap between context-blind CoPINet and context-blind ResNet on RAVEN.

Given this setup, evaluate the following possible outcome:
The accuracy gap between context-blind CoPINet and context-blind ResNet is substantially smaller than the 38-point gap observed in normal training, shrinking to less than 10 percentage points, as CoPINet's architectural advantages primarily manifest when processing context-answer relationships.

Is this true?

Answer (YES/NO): NO